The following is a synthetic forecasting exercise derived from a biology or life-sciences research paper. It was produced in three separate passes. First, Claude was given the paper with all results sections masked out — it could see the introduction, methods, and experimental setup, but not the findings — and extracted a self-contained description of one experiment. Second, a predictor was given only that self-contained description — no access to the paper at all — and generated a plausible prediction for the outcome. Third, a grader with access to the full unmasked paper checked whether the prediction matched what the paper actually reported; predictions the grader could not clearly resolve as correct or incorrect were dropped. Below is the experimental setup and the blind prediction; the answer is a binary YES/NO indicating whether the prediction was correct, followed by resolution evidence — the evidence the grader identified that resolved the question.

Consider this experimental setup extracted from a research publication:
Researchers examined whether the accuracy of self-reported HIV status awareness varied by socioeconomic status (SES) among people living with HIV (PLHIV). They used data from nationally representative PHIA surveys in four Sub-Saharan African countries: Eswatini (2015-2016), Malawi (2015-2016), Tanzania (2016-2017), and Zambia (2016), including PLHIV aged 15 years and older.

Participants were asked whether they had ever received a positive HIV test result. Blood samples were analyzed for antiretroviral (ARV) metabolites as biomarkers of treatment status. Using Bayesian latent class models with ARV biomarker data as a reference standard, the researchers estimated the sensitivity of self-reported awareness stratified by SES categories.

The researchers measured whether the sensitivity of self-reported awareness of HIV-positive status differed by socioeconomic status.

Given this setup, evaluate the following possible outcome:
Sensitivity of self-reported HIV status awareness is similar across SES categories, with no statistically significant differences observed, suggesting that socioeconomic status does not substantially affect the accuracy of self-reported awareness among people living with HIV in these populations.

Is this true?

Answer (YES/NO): YES